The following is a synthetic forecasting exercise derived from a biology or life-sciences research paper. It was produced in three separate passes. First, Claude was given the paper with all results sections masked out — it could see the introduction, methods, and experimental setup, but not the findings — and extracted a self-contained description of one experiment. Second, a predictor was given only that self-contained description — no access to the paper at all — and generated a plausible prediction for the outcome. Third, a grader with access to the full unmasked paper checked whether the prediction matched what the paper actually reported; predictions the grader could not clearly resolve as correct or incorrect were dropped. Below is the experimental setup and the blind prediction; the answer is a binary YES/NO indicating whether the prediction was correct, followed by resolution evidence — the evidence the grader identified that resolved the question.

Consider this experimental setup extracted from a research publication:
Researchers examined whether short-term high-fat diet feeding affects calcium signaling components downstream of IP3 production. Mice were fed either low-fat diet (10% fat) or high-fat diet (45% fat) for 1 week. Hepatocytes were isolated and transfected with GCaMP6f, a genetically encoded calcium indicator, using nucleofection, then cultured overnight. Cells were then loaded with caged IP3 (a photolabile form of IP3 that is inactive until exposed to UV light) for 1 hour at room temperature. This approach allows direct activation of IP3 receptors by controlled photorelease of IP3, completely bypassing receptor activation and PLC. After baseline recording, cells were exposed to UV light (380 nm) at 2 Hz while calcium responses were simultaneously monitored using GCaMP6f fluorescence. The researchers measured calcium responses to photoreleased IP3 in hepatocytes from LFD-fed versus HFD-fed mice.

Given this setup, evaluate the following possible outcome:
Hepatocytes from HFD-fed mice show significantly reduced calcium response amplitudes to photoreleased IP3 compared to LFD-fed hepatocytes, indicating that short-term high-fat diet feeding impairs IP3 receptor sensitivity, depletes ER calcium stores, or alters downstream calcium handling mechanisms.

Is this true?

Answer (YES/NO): NO